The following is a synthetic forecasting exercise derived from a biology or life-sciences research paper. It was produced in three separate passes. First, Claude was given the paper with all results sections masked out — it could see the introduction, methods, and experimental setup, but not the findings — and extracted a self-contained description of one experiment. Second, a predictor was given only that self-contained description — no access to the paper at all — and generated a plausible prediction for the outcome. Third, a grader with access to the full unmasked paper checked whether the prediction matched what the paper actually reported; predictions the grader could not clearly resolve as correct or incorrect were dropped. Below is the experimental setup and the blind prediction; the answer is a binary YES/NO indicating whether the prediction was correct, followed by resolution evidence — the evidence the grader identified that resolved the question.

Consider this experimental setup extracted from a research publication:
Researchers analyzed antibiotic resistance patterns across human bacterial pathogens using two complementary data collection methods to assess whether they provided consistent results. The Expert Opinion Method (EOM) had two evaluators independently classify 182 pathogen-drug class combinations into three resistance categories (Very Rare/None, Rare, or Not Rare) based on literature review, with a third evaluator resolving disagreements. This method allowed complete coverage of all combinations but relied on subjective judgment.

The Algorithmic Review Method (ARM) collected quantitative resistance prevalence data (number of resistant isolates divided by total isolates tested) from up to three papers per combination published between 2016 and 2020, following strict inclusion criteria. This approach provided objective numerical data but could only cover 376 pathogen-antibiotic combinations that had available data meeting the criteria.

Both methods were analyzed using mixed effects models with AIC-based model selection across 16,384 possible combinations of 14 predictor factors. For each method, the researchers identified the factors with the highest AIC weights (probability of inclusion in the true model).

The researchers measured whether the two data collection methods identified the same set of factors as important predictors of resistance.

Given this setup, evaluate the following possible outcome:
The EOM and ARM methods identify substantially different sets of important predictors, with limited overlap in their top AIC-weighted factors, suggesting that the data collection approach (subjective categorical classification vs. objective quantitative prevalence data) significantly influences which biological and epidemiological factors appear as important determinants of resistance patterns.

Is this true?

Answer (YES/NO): YES